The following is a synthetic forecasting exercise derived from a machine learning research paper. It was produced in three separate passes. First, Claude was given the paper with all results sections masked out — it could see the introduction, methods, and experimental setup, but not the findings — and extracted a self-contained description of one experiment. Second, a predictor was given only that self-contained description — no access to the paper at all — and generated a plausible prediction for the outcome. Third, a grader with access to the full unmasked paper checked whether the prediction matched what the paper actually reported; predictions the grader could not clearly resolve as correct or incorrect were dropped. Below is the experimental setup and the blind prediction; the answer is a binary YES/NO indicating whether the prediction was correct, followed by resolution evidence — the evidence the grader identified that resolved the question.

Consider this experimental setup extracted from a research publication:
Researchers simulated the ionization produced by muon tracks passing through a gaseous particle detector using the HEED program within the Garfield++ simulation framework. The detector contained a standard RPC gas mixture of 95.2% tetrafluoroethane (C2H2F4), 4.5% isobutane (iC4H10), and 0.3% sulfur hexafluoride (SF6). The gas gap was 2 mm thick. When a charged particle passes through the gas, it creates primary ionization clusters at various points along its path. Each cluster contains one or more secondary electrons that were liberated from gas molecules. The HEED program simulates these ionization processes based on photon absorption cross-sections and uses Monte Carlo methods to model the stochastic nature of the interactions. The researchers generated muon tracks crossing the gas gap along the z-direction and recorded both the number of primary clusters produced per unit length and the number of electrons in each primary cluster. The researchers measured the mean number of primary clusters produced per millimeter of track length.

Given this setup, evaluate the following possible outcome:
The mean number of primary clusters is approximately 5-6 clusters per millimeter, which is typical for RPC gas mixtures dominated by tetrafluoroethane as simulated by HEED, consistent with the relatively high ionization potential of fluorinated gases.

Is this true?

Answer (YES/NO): NO